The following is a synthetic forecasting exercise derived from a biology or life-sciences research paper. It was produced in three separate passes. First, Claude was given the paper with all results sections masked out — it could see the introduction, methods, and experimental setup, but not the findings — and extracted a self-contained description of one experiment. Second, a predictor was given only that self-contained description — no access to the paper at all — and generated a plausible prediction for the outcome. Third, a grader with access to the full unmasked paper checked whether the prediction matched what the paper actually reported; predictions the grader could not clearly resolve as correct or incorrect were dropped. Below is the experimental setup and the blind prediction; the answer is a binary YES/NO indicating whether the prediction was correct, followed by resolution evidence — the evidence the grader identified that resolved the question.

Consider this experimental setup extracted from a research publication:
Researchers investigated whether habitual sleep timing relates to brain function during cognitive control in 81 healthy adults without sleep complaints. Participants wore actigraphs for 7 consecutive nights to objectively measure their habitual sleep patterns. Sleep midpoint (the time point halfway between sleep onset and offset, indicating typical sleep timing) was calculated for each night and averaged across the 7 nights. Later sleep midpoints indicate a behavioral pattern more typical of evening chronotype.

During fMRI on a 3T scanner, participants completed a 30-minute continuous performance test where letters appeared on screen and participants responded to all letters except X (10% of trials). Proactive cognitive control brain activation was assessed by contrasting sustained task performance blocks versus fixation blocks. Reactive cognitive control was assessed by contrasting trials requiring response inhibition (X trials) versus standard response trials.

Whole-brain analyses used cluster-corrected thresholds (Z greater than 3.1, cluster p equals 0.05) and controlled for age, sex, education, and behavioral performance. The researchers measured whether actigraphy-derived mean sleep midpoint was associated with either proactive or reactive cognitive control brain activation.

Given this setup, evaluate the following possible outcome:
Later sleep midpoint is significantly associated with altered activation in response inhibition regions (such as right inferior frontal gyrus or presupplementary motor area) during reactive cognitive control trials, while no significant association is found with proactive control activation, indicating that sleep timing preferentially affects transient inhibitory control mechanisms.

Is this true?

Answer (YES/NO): NO